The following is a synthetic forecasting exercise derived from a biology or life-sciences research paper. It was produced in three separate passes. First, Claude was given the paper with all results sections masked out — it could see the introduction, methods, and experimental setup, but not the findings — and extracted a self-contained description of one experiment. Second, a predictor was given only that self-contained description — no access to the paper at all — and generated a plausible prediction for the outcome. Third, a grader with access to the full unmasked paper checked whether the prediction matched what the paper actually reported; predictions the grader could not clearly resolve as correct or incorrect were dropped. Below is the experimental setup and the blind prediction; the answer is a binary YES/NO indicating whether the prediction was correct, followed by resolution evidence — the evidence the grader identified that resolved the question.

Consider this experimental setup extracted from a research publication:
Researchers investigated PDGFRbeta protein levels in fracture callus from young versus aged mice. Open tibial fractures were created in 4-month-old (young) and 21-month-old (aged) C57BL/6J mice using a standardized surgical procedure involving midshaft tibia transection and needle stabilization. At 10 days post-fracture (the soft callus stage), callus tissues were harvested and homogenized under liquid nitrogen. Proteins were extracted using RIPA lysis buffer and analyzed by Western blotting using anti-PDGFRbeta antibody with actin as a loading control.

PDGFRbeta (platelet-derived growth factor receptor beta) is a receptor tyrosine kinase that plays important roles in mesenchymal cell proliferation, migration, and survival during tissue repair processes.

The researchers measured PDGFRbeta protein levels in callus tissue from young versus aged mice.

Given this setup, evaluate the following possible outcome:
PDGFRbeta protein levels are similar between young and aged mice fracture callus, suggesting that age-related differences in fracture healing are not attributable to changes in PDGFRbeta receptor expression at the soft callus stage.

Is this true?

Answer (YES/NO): NO